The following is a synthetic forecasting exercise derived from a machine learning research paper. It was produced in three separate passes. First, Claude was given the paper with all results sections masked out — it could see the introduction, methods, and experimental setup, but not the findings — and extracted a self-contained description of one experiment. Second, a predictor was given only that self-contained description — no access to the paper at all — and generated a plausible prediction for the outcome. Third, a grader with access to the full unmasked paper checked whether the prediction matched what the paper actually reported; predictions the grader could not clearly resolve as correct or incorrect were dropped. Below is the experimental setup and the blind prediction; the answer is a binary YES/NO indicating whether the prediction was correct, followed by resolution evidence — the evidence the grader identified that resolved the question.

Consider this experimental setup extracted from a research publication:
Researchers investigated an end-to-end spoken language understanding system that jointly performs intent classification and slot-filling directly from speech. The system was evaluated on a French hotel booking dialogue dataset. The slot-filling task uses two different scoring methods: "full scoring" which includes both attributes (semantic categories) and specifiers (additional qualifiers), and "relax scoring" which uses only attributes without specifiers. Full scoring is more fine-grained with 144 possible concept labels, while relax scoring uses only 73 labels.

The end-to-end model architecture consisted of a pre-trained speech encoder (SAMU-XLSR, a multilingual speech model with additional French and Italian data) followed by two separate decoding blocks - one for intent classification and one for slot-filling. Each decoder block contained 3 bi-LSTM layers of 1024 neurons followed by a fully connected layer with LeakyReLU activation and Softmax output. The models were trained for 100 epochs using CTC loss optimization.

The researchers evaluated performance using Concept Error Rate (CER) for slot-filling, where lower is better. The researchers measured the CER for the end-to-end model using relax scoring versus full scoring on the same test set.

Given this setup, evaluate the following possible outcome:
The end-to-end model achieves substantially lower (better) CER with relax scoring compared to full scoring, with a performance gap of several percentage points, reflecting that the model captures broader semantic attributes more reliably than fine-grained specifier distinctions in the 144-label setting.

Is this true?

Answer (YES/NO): YES